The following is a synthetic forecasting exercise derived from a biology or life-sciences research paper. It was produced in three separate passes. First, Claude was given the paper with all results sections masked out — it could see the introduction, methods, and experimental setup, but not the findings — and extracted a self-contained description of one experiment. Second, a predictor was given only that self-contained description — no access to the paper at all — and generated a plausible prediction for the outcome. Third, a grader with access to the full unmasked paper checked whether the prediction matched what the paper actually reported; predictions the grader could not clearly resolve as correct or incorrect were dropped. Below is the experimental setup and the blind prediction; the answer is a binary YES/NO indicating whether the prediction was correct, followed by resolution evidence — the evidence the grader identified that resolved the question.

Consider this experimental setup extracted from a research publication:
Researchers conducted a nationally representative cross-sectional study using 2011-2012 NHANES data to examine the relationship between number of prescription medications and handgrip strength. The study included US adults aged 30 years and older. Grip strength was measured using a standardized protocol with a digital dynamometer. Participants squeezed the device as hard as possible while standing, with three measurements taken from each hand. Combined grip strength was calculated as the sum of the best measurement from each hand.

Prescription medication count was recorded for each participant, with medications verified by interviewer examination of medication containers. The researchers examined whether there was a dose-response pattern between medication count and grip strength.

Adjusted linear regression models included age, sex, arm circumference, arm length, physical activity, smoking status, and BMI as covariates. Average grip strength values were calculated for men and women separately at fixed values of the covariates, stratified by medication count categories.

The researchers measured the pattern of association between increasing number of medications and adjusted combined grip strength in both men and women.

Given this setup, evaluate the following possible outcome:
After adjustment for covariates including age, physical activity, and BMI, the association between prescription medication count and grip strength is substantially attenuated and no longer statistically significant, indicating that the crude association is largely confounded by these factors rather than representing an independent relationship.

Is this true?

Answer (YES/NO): NO